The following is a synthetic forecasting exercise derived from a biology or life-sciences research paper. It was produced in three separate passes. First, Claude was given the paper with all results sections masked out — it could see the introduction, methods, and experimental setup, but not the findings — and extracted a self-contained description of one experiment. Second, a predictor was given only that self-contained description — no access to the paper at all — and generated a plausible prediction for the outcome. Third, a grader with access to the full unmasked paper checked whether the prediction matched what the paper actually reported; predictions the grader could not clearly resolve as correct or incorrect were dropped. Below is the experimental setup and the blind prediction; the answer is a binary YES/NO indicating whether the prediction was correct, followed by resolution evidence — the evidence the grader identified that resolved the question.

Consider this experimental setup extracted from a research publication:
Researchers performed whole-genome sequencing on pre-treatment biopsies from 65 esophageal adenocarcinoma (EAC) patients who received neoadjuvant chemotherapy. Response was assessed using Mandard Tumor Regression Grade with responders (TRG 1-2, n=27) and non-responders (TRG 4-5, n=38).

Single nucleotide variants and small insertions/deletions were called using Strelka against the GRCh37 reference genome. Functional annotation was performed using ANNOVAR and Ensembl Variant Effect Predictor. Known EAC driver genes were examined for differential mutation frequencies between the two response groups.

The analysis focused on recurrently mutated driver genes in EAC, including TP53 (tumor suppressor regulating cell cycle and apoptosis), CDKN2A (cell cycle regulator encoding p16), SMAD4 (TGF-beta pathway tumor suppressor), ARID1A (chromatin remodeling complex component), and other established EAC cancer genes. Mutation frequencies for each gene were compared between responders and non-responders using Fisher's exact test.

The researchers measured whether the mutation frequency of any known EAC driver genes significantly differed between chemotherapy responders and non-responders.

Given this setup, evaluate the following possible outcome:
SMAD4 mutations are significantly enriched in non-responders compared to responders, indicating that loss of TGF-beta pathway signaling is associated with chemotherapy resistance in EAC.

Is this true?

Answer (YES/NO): NO